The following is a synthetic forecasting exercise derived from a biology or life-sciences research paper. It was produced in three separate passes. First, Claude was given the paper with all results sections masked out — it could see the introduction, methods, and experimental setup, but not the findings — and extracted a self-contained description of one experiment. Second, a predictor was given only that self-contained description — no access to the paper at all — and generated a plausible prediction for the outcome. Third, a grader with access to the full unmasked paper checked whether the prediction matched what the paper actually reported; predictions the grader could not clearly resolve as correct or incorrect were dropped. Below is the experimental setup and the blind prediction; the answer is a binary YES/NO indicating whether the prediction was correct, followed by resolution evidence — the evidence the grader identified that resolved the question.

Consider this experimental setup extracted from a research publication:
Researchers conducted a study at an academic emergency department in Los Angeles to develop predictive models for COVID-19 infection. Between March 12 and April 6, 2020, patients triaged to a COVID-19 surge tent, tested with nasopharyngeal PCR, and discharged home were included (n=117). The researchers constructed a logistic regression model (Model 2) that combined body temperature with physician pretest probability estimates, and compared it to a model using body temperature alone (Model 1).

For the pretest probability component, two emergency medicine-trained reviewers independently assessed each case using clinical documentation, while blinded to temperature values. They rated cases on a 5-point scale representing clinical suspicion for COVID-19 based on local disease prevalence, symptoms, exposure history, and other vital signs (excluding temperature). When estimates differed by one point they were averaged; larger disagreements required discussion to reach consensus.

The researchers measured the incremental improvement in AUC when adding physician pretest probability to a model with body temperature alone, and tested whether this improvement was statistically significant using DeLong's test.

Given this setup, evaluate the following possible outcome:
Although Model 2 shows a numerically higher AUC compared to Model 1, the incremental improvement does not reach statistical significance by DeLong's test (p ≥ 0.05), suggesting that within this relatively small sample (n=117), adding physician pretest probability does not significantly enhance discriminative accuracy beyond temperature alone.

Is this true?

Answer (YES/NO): YES